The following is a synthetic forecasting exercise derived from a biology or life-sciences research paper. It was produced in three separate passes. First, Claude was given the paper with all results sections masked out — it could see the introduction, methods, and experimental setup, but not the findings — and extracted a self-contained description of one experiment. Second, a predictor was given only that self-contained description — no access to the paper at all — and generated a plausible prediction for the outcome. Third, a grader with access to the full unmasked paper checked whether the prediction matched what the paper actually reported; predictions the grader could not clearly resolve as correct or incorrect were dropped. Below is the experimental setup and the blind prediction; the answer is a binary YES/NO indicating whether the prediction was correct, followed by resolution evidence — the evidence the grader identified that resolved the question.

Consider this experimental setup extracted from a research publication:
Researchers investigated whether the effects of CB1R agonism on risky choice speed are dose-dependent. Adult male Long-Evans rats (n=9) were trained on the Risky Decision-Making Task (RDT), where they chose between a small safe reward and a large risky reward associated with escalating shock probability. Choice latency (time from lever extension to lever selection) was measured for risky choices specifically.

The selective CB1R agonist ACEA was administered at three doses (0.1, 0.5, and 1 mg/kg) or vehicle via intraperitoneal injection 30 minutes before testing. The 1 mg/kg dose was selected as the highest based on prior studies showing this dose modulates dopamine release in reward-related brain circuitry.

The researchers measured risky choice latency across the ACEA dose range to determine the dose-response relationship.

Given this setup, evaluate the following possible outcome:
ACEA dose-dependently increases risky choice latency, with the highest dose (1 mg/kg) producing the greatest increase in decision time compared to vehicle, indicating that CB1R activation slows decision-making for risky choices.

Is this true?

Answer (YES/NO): NO